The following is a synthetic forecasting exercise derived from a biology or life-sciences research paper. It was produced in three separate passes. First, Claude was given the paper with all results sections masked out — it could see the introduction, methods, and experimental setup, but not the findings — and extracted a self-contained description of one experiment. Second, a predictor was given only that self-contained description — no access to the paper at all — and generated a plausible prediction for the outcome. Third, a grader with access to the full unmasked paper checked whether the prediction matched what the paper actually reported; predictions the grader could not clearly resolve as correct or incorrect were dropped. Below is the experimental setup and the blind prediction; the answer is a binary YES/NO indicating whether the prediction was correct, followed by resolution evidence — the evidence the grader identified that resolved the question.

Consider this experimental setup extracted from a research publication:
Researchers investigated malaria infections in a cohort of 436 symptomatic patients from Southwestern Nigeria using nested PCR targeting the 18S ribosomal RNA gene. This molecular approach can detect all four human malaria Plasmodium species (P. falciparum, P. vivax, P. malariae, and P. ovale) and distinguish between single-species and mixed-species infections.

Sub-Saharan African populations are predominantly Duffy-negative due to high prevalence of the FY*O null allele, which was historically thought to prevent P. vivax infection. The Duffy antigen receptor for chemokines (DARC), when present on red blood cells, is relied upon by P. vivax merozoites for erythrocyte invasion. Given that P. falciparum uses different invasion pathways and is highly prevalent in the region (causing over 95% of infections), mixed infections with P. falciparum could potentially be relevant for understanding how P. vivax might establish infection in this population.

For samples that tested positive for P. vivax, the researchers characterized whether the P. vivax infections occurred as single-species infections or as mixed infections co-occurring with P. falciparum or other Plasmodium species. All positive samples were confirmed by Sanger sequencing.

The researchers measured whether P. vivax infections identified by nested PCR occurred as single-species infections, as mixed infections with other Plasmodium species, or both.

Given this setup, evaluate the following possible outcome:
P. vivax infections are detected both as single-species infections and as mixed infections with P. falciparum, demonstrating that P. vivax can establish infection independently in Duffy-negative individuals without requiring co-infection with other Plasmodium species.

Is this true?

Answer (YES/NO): NO